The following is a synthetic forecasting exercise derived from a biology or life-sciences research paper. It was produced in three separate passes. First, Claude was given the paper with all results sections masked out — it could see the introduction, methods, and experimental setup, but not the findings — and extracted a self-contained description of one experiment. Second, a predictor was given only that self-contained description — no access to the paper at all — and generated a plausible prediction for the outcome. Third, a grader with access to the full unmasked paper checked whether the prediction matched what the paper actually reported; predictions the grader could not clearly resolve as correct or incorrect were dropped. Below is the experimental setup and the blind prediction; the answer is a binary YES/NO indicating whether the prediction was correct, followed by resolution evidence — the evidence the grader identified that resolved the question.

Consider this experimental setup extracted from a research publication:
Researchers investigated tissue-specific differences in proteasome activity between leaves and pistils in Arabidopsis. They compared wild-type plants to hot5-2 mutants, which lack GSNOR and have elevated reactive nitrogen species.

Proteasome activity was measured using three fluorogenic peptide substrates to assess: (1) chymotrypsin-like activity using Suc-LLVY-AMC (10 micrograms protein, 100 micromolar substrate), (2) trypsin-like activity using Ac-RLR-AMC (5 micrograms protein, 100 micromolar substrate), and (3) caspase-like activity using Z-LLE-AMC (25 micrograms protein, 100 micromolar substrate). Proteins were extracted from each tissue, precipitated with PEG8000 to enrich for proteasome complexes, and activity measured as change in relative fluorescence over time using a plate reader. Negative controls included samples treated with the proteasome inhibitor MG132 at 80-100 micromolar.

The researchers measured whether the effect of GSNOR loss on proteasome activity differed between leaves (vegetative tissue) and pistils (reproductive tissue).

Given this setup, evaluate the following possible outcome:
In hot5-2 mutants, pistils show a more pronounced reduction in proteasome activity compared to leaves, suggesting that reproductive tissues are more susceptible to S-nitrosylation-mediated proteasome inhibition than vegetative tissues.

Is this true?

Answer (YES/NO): NO